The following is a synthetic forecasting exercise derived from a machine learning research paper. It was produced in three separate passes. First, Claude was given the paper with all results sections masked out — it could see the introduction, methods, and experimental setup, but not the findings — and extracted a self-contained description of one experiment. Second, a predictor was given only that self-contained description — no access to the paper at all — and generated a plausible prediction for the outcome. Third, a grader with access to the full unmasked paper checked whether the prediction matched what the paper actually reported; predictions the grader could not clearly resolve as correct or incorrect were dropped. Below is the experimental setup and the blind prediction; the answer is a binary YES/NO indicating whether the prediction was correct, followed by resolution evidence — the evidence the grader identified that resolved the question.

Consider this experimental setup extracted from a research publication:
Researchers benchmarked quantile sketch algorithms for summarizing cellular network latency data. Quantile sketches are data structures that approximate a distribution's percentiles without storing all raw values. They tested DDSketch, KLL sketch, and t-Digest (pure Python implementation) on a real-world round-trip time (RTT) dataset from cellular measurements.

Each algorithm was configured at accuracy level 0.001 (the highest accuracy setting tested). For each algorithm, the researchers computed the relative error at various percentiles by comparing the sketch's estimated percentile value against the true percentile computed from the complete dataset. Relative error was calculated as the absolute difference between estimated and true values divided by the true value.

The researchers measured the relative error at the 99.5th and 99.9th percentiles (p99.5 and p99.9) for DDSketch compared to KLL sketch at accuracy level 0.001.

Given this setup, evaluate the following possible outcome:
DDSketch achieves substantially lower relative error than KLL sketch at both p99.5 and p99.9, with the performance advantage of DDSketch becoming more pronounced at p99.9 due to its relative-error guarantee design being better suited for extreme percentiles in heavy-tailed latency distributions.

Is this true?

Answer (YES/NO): YES